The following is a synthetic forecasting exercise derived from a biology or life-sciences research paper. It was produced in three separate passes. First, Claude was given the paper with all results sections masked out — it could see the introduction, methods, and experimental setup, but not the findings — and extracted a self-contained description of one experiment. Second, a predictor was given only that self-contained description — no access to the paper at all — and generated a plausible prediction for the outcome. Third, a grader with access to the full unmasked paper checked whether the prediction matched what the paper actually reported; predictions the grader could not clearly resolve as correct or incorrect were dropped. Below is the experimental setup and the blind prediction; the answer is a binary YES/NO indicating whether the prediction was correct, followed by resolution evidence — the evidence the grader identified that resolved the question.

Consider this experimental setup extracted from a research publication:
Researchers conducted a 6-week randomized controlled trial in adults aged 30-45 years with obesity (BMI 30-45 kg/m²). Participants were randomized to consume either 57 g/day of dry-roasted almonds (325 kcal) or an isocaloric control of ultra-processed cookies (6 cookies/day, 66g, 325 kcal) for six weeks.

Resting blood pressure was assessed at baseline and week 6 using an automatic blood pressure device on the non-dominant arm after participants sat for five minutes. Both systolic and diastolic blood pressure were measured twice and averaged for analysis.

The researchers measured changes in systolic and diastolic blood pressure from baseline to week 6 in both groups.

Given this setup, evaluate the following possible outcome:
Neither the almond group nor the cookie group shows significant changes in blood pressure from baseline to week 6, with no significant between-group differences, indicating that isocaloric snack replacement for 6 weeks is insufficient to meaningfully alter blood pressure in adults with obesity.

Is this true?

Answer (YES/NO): YES